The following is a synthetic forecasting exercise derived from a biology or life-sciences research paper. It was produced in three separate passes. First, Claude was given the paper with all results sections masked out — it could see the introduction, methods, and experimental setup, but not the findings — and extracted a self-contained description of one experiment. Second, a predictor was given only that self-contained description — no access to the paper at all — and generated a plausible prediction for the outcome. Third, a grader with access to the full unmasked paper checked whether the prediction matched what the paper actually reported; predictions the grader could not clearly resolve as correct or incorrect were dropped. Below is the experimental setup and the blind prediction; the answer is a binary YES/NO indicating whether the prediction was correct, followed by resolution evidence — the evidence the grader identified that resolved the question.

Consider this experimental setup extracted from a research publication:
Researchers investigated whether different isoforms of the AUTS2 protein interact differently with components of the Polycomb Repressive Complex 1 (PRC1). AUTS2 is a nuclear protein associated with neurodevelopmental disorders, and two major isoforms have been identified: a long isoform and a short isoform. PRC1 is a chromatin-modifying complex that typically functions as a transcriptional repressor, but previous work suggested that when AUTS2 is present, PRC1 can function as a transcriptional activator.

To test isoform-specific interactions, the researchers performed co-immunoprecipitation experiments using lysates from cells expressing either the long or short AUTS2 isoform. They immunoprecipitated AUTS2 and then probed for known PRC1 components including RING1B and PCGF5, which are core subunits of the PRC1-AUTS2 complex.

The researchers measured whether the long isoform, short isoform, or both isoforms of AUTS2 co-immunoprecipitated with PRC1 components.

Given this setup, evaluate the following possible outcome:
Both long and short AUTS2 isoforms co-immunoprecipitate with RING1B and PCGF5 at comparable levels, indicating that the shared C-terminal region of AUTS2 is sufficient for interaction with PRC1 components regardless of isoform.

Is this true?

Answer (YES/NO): NO